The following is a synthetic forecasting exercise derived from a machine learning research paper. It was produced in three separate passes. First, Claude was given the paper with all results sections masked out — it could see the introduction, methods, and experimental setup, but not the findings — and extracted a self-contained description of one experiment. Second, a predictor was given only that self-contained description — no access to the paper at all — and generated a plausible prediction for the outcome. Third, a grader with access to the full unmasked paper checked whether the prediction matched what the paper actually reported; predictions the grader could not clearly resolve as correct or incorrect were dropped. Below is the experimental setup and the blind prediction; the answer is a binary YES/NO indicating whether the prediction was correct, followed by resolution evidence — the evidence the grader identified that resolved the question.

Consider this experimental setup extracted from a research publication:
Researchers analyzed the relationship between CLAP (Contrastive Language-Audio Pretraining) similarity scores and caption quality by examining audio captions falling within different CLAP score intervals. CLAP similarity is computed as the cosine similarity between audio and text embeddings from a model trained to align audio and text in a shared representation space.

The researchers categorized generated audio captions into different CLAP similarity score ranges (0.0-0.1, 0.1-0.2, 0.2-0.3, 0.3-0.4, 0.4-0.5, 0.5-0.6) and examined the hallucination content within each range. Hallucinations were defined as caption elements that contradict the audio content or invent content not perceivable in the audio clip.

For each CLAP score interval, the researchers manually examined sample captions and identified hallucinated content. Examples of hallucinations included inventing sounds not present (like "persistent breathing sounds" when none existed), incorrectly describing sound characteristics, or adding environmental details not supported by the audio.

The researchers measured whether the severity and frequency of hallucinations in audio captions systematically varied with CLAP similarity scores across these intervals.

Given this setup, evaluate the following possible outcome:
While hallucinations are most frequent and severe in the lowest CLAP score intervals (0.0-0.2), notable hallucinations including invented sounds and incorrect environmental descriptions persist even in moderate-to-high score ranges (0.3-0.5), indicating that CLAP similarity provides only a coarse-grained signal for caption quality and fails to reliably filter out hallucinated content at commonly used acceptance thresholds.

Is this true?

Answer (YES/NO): NO